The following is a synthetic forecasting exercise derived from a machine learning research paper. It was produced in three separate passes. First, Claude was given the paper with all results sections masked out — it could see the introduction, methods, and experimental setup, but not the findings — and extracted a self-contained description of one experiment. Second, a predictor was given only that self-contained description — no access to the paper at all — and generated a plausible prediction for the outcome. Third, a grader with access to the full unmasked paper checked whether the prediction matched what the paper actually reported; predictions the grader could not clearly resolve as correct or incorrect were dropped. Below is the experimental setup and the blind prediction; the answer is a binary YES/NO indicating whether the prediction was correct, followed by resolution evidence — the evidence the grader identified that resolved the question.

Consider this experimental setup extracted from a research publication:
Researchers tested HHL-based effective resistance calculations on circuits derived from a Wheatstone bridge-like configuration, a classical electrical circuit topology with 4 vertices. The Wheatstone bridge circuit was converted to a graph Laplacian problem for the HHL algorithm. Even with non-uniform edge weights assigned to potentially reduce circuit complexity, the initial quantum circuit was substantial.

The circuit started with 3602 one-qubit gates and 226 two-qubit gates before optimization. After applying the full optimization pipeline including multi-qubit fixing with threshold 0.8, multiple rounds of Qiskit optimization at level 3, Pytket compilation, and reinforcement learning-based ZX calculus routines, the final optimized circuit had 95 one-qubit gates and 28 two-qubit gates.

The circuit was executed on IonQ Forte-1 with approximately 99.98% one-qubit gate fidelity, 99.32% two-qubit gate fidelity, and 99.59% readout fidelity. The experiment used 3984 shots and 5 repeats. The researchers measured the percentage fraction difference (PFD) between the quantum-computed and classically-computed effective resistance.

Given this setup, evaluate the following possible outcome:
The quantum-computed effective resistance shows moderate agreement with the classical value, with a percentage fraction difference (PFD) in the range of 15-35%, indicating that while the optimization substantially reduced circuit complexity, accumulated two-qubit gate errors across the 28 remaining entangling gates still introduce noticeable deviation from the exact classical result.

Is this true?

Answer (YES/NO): NO